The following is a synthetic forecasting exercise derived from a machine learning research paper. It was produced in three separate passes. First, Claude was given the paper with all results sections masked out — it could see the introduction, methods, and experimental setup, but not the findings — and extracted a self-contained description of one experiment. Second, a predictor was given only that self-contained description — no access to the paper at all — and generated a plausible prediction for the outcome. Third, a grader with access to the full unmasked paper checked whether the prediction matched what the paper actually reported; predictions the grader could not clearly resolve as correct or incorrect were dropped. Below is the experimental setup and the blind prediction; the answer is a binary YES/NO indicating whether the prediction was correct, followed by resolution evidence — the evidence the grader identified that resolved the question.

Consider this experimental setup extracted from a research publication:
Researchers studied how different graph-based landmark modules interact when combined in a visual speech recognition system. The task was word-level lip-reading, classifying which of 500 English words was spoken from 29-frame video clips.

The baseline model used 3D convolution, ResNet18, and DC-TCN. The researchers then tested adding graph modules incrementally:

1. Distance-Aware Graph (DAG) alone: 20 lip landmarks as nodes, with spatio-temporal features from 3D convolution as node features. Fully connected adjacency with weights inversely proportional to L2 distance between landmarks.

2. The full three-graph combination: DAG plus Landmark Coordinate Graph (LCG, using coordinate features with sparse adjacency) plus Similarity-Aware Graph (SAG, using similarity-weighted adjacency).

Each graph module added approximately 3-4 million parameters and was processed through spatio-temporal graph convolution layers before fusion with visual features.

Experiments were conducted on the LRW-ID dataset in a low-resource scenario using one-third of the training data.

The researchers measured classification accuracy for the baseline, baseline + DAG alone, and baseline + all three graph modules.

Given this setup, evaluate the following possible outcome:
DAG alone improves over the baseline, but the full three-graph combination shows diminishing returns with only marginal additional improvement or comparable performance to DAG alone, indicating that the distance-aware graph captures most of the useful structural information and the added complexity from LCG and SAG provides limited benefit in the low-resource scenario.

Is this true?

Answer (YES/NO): NO